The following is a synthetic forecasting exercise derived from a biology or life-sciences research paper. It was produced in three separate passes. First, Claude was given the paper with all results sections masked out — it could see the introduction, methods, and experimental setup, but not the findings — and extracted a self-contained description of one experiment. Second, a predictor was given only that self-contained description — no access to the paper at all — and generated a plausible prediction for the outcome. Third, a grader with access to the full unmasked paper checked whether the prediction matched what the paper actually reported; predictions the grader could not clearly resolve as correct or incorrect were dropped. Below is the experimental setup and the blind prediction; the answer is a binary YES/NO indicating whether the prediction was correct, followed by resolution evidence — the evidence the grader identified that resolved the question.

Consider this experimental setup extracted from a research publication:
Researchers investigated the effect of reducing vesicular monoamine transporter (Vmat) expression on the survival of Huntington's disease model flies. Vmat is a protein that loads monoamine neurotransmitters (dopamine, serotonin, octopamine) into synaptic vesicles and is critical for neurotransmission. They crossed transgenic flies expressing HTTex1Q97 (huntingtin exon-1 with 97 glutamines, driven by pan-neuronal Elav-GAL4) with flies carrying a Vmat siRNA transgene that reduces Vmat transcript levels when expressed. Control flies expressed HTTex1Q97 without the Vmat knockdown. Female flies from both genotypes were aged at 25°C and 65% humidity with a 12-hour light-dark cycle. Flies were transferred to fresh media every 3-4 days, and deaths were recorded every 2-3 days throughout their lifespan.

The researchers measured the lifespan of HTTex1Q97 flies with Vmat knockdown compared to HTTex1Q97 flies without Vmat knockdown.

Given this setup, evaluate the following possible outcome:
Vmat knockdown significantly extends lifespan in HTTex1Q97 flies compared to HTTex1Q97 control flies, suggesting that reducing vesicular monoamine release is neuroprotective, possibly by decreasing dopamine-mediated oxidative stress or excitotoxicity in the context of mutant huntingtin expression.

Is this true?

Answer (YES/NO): NO